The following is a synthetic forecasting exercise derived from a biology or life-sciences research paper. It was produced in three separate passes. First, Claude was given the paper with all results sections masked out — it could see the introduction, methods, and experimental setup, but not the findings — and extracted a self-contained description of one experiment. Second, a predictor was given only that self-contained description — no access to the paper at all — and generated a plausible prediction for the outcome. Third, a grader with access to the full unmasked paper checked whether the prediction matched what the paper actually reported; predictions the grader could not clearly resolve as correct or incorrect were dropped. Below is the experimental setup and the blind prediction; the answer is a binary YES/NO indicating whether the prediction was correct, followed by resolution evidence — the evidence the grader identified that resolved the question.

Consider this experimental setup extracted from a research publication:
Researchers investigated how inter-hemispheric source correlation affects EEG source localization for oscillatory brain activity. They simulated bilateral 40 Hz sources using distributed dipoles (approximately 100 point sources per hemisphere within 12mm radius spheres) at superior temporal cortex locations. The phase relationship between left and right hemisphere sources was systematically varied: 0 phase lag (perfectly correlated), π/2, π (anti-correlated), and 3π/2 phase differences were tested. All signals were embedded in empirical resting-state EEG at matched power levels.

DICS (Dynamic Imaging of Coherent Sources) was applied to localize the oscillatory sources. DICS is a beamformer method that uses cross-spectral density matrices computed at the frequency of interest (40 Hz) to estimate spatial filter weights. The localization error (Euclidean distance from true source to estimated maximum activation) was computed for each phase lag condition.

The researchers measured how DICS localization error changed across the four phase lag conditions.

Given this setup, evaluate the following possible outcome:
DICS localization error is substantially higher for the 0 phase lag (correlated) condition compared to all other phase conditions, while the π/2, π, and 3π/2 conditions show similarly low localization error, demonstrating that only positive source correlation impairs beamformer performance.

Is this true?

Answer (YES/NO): NO